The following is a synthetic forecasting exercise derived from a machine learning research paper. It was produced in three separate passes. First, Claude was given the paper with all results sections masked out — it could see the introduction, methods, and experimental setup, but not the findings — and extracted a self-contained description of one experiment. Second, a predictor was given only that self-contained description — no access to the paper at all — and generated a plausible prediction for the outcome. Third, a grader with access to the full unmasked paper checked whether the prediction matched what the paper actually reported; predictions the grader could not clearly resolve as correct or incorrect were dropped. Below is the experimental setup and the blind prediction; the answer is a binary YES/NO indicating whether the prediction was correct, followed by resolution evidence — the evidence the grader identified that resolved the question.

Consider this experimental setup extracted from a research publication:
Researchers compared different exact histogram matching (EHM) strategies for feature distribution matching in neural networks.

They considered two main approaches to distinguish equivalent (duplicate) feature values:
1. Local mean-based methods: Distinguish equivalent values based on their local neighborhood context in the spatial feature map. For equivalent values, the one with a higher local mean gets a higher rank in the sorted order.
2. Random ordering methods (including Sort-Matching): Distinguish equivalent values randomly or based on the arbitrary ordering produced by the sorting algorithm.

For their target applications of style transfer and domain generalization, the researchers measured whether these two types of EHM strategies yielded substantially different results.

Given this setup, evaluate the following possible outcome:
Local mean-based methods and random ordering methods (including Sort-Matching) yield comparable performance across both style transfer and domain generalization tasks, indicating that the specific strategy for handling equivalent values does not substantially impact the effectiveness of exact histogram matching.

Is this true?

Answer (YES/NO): YES